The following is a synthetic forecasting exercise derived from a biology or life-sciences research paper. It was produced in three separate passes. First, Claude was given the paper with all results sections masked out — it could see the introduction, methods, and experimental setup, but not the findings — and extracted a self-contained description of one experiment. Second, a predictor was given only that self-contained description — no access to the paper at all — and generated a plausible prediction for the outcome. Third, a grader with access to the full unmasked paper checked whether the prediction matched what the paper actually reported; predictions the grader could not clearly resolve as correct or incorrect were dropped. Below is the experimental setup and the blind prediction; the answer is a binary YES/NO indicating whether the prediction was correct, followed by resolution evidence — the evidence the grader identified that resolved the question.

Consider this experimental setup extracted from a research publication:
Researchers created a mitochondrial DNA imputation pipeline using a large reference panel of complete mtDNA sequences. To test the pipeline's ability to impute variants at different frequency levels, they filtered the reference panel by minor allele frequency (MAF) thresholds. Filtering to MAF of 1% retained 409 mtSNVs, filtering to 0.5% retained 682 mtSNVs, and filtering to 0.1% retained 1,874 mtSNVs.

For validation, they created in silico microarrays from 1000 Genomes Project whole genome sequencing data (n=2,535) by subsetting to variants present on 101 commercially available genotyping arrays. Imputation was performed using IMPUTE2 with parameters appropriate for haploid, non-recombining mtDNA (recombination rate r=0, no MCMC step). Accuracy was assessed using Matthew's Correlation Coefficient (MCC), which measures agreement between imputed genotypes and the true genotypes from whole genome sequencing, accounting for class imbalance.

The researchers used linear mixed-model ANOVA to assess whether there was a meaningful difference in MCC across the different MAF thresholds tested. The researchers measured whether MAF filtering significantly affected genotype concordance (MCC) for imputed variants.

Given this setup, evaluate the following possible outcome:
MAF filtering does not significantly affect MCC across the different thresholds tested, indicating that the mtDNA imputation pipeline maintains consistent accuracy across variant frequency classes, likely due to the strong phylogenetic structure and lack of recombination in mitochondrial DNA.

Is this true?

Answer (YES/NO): NO